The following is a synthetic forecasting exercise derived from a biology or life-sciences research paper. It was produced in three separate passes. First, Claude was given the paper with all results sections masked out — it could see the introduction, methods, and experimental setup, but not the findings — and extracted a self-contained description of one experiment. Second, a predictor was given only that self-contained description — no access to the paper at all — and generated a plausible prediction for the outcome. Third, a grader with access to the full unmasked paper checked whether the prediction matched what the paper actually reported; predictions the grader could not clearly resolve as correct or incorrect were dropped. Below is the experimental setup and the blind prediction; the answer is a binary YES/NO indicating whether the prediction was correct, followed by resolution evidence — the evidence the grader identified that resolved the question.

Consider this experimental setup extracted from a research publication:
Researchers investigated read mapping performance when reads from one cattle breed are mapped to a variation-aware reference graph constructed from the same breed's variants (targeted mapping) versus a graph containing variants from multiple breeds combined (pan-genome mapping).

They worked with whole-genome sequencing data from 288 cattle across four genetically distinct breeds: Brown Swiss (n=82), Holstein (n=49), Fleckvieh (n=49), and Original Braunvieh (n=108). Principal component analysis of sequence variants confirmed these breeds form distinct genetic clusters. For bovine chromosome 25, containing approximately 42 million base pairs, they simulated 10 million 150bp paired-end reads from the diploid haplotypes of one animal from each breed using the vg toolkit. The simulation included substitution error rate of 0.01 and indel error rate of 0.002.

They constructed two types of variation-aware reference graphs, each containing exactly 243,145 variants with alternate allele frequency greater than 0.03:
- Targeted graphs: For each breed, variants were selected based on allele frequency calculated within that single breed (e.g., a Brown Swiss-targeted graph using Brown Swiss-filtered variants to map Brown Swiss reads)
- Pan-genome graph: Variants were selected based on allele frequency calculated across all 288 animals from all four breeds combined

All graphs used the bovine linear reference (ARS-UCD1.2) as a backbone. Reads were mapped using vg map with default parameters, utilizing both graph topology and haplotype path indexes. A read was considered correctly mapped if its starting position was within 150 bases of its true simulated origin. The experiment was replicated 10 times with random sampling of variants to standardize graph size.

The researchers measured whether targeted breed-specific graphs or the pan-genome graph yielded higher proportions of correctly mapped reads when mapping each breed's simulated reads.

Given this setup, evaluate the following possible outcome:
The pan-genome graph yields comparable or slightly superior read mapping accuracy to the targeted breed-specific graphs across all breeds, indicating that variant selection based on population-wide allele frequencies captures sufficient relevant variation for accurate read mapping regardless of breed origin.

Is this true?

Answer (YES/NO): NO